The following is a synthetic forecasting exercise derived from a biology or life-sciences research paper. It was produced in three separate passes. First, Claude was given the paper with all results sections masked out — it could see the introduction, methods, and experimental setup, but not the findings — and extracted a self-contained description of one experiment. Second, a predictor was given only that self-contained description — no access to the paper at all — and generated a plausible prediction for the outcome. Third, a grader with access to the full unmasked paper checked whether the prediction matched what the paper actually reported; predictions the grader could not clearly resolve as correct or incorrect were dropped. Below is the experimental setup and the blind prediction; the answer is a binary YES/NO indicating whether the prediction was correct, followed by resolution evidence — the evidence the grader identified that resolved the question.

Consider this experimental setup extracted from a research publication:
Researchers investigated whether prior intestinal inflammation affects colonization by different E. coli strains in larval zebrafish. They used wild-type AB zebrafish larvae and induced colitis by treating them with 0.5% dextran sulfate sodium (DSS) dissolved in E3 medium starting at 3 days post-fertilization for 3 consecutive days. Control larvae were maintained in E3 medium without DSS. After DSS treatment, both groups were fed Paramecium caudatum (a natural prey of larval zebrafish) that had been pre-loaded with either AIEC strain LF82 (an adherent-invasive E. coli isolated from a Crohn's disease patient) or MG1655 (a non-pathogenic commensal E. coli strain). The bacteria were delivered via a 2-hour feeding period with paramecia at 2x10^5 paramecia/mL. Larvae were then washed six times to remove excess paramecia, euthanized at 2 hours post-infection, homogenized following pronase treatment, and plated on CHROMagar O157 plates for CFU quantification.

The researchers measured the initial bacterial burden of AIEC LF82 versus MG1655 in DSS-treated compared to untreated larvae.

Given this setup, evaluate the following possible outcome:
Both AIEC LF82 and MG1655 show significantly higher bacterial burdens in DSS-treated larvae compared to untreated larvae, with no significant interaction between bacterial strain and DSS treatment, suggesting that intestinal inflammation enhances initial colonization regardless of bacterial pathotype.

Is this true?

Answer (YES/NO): NO